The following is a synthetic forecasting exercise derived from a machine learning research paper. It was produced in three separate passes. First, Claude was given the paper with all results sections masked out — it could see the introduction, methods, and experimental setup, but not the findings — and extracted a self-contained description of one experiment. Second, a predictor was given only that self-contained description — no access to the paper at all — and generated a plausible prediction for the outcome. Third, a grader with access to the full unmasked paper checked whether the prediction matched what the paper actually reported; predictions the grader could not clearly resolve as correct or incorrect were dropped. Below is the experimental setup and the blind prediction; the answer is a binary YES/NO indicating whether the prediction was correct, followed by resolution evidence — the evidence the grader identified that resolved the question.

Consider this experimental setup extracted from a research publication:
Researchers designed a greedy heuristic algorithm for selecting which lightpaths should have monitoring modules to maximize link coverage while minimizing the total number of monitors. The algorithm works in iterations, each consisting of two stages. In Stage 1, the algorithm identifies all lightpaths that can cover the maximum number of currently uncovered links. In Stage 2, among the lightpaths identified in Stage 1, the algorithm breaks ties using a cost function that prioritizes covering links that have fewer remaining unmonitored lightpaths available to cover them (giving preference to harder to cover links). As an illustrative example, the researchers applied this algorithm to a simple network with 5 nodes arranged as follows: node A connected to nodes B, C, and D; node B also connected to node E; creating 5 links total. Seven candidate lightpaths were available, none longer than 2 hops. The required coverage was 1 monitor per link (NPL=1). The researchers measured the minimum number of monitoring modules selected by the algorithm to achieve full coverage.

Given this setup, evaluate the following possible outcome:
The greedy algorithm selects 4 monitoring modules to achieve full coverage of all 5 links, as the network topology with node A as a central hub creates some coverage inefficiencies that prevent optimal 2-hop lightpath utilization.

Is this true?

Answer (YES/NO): NO